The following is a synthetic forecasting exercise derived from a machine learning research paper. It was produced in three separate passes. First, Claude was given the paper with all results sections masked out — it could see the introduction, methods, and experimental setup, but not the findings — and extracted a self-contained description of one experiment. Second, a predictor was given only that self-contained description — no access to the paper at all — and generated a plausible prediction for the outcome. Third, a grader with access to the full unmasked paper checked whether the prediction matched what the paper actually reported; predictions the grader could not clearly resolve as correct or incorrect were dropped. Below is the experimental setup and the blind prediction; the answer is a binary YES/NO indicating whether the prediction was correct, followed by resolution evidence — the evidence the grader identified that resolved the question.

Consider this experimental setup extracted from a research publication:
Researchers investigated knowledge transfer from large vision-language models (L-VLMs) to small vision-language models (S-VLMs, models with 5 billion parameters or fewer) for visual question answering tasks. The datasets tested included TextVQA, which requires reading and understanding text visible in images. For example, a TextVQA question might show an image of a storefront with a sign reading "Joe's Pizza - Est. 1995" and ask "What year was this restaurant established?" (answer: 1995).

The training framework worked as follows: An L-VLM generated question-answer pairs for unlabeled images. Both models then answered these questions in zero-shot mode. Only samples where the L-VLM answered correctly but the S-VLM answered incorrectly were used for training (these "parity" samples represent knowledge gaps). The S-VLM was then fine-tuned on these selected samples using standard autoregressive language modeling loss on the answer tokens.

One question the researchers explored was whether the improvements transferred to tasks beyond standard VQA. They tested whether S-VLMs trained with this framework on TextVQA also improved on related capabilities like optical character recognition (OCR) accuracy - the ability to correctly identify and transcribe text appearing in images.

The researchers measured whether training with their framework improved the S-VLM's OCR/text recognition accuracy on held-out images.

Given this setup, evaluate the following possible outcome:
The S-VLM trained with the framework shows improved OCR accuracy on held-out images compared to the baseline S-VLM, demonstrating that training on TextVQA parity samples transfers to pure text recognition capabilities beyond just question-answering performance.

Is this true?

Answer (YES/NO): YES